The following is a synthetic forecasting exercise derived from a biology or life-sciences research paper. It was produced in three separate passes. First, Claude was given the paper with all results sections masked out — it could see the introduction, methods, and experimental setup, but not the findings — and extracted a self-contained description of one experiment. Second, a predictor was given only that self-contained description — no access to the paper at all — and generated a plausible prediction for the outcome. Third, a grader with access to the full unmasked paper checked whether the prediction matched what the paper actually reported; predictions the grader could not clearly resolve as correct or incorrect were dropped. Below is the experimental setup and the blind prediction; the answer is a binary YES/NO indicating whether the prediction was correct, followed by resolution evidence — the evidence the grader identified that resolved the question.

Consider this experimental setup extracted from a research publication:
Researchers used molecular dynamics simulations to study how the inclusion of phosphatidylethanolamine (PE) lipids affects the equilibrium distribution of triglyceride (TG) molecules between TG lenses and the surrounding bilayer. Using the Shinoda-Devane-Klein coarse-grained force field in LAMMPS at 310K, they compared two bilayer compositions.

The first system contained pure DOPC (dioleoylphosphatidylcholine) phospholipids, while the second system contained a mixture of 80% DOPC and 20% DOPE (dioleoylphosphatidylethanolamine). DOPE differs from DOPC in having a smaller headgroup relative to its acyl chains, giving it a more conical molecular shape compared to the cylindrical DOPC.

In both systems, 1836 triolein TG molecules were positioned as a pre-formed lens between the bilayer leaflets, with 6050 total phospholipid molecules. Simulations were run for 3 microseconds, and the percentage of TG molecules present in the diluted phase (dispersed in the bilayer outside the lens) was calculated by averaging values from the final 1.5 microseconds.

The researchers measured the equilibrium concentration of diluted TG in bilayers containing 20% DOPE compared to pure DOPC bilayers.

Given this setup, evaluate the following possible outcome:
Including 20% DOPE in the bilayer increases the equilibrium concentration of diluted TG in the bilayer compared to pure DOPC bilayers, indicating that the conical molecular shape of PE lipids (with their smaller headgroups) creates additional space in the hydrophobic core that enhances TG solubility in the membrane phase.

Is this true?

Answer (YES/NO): NO